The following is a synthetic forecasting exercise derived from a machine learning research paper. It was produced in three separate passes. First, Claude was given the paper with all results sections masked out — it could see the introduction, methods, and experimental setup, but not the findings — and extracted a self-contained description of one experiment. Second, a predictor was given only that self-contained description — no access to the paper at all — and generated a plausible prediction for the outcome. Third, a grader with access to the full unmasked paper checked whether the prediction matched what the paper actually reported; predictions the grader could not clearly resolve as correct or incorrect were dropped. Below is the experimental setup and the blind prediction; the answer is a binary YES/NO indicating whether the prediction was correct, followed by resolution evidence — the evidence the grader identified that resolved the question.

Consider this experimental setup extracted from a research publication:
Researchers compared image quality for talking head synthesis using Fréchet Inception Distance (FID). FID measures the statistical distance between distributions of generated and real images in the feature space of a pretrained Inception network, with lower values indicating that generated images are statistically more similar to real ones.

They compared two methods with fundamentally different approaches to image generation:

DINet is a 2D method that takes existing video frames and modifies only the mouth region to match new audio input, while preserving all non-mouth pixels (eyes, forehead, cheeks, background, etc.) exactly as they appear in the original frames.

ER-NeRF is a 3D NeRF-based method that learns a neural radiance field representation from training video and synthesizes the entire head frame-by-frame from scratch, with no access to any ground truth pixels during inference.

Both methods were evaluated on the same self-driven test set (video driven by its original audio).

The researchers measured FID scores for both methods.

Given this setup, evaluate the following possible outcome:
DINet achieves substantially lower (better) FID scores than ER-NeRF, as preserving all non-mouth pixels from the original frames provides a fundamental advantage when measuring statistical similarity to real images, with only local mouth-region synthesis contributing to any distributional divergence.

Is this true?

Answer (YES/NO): NO